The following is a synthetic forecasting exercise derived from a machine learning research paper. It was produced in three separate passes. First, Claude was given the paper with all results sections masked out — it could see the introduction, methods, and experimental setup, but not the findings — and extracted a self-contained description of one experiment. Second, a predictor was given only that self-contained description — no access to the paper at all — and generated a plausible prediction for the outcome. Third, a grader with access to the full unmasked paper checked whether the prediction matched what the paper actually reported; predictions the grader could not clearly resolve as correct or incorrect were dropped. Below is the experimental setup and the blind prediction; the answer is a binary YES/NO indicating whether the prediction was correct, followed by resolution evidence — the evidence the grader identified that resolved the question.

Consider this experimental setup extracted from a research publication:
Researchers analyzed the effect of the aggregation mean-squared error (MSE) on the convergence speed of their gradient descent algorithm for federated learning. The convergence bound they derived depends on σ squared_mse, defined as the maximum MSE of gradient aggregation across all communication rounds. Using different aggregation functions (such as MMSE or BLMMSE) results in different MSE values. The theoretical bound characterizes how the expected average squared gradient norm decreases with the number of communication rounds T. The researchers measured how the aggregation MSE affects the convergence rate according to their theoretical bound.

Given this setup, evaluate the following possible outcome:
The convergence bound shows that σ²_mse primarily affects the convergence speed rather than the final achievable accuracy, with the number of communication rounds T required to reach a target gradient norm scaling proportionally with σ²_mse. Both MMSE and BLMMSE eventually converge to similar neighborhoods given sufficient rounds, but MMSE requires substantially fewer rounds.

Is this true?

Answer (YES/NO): NO